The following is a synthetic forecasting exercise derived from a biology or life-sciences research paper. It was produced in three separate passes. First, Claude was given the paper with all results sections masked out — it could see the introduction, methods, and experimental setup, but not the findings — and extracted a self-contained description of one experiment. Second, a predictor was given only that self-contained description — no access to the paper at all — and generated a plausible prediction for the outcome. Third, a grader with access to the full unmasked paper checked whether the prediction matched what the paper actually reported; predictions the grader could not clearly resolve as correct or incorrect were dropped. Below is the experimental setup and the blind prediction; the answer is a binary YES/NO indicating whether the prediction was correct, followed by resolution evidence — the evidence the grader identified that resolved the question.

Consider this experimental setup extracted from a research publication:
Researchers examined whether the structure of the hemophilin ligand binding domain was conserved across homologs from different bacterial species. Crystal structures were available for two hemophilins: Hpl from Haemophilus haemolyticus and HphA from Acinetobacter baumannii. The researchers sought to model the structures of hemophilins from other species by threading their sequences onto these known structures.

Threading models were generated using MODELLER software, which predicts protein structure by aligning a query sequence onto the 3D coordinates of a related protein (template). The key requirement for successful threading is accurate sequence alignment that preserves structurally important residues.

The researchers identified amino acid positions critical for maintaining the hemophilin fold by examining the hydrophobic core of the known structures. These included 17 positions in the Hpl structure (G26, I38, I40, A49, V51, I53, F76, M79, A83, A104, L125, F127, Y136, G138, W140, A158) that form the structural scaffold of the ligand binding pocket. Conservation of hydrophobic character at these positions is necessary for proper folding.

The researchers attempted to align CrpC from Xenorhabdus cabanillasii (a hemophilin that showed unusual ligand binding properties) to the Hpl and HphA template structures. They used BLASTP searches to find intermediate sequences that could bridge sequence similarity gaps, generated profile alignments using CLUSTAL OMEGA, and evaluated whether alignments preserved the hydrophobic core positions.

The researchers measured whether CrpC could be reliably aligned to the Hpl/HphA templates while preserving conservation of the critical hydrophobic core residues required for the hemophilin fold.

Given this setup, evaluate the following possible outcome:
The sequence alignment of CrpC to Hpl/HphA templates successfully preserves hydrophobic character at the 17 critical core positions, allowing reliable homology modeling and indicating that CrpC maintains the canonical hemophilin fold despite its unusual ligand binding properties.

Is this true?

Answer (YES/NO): YES